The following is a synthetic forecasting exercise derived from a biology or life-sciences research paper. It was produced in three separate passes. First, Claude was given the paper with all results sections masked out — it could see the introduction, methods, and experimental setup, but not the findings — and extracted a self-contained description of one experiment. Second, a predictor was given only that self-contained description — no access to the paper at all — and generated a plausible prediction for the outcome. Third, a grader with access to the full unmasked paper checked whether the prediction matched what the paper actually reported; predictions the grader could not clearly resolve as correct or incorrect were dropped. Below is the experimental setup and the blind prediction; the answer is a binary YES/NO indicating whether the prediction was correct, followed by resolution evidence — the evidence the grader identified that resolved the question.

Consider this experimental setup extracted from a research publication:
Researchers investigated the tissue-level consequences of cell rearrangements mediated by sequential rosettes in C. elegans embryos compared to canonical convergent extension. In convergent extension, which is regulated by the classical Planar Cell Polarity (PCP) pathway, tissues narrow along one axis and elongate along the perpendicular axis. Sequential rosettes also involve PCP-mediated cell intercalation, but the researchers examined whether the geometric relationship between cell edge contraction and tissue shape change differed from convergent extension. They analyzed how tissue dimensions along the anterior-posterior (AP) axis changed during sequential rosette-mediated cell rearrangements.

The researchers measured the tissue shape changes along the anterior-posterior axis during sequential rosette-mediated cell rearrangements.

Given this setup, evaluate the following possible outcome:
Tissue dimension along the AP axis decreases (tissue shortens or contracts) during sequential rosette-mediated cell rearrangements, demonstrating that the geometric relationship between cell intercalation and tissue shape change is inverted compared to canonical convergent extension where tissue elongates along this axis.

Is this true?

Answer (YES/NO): YES